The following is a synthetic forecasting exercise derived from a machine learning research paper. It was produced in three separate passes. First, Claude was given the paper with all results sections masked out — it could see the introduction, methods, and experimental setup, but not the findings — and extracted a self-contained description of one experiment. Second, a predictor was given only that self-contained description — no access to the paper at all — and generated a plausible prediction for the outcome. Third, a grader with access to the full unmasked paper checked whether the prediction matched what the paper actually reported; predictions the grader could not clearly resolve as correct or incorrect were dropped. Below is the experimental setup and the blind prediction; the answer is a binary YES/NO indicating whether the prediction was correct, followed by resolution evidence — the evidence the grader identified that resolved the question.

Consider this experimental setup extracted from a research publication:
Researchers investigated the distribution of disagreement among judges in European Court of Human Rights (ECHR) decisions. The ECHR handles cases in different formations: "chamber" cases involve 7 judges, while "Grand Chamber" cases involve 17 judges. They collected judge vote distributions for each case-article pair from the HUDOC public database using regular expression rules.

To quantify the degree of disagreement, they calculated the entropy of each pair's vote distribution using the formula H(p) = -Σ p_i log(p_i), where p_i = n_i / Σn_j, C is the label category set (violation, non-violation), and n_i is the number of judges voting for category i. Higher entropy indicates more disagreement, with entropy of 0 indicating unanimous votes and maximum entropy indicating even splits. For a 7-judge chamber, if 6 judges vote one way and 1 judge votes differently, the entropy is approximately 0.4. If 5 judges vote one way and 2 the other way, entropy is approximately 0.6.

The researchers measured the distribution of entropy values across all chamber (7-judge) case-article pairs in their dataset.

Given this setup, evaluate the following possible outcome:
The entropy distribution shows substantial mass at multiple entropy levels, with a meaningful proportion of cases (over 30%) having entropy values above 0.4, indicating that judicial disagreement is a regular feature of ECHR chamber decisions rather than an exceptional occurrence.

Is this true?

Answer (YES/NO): NO